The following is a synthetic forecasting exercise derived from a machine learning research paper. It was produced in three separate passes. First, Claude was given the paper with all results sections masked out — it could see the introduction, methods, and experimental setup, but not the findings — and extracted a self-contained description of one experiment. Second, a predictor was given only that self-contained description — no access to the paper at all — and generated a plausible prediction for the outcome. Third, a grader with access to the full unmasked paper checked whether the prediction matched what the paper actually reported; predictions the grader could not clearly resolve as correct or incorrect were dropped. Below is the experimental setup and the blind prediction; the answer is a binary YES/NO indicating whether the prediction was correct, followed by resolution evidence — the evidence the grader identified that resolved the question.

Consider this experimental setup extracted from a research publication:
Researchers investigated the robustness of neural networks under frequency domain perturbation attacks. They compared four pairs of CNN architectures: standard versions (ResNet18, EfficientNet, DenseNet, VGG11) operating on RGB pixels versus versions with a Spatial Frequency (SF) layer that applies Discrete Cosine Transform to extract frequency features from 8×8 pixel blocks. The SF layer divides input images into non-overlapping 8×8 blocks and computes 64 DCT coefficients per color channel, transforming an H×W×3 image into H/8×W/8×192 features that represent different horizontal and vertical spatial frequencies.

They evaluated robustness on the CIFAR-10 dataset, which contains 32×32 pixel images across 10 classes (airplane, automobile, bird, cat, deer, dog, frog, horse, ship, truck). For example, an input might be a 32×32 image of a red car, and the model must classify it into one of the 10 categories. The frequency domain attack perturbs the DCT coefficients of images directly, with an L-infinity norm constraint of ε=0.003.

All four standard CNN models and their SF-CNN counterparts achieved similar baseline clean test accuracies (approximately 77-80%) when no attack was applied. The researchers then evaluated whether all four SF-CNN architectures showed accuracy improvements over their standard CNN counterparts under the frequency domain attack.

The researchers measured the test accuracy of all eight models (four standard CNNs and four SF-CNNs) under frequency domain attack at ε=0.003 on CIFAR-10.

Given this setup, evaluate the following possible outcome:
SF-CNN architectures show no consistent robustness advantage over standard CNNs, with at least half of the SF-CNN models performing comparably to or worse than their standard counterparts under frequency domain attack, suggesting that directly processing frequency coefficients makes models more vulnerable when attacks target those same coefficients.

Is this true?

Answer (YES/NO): NO